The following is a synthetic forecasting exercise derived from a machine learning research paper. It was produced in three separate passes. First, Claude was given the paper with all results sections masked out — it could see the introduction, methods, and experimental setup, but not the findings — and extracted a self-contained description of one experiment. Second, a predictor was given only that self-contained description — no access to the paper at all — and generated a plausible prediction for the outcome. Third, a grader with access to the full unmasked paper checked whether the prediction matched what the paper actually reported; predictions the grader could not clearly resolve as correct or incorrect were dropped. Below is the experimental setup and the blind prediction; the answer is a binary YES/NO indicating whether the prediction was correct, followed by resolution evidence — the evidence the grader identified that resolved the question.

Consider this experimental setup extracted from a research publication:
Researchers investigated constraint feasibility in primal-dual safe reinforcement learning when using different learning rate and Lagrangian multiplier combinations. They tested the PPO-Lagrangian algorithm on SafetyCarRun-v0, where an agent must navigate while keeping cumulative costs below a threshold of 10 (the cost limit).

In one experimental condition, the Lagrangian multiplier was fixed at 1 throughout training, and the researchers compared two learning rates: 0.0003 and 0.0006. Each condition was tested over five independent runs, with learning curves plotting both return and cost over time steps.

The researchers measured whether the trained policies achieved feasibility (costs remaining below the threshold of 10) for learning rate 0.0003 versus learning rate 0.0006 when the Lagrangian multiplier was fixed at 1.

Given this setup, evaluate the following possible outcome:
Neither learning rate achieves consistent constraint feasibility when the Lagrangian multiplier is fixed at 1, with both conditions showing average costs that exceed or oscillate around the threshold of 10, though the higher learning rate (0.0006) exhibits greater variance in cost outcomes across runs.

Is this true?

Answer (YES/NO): NO